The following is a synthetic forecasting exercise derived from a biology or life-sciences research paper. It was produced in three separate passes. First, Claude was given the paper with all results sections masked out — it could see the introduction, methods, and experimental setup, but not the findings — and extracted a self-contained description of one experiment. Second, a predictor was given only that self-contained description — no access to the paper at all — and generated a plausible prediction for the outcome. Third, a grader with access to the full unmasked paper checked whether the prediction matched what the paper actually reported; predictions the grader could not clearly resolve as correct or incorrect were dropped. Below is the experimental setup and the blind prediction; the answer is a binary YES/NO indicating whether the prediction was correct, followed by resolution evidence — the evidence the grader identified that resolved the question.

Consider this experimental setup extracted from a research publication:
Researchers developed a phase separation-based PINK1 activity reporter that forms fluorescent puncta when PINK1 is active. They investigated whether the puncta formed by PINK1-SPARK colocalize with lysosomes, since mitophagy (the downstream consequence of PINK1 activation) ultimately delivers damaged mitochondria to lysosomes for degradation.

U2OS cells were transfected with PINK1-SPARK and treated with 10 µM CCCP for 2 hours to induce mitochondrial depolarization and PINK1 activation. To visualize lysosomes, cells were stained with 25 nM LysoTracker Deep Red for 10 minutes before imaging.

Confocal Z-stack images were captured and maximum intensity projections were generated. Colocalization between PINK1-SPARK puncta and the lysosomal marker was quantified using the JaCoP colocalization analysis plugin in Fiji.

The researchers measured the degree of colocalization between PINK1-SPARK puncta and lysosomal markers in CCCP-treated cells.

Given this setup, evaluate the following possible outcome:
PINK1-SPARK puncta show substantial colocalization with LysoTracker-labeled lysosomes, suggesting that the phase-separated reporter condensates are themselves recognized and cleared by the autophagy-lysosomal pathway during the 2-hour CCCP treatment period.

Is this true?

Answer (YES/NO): NO